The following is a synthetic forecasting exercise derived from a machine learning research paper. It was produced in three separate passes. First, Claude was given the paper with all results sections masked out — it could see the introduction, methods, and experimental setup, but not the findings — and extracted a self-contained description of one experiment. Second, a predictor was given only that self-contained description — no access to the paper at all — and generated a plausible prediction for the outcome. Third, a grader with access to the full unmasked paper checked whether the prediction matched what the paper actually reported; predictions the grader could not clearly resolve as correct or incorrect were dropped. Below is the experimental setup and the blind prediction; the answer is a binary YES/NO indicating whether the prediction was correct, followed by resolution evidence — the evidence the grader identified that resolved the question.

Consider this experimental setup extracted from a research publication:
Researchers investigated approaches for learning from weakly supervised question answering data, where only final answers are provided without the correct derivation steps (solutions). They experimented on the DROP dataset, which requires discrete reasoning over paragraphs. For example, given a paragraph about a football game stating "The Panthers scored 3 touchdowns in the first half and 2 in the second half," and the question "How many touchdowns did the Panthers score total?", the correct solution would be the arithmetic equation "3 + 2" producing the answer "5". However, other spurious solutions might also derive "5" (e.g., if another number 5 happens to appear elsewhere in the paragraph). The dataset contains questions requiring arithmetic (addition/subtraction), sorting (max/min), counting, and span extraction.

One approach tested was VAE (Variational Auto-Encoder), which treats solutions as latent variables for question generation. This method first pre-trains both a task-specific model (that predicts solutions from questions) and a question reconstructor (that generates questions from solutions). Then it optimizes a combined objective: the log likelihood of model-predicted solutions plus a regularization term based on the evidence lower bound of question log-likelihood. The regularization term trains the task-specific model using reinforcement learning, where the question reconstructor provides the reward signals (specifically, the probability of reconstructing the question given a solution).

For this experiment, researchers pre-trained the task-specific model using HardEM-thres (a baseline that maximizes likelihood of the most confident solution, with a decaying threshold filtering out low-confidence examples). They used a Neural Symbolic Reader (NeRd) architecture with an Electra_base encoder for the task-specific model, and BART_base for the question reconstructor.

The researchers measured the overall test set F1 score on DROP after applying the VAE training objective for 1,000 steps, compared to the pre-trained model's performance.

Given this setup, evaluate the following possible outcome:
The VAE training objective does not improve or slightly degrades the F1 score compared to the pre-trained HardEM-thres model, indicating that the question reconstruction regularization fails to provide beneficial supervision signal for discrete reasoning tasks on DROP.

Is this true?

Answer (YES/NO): NO